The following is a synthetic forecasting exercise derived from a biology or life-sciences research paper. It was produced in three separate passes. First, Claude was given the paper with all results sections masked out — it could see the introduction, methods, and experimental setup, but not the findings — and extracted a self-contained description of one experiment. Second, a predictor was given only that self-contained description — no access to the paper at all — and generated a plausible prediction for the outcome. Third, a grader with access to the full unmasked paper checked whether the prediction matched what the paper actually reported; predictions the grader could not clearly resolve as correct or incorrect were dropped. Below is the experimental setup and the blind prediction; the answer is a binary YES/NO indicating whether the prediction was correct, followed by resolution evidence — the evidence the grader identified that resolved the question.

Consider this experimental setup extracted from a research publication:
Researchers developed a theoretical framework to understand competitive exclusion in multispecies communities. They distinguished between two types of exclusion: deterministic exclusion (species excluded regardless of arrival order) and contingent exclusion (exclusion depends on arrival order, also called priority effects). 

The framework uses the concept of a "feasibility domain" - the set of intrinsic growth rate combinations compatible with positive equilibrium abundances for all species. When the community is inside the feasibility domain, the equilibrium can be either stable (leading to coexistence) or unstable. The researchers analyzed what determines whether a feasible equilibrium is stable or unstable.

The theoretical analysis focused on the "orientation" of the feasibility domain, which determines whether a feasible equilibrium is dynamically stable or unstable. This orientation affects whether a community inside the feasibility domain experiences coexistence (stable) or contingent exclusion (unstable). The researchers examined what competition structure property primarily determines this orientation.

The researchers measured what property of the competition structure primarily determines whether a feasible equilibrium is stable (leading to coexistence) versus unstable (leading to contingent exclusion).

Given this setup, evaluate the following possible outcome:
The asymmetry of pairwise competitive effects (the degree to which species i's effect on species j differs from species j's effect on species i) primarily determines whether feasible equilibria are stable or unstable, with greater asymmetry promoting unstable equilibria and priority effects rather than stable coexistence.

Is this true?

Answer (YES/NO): NO